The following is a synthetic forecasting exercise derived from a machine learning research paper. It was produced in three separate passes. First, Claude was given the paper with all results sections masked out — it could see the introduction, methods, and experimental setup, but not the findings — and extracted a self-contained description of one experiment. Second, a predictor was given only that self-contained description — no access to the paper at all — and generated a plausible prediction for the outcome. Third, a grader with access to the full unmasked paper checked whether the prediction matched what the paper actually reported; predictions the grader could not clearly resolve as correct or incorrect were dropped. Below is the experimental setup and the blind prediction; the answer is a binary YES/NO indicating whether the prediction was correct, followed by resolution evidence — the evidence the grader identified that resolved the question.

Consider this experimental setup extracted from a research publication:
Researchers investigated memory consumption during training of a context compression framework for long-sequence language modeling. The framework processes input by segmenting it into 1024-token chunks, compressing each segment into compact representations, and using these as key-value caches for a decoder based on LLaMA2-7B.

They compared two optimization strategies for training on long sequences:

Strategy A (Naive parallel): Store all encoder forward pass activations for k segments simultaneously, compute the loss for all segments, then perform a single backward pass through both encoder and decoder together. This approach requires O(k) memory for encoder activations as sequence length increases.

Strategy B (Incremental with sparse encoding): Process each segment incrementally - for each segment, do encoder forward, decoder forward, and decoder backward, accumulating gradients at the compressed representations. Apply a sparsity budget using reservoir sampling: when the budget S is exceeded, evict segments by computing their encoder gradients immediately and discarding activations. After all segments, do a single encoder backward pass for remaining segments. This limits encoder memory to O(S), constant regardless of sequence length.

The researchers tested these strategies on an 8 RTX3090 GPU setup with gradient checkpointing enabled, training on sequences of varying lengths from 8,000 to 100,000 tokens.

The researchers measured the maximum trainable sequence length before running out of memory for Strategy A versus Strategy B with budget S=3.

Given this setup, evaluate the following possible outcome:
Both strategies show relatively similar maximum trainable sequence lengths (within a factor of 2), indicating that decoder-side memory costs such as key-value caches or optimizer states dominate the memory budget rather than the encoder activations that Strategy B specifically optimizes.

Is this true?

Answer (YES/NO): NO